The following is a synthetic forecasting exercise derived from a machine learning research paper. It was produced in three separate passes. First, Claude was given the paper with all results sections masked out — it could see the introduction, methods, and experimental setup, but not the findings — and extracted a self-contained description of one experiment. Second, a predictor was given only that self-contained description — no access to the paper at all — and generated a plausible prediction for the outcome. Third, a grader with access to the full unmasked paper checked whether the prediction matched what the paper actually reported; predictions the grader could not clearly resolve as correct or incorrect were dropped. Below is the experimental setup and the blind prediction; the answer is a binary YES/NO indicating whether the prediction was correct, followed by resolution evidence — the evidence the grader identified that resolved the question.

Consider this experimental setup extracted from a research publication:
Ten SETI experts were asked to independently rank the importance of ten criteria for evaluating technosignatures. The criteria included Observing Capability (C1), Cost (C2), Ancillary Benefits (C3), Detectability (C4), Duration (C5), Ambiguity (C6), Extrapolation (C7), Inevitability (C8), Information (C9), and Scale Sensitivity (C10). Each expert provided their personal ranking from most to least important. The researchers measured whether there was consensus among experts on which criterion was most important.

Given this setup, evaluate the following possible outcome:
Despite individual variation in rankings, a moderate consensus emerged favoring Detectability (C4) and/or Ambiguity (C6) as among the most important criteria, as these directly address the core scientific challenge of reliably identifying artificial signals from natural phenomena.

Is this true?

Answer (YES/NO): NO